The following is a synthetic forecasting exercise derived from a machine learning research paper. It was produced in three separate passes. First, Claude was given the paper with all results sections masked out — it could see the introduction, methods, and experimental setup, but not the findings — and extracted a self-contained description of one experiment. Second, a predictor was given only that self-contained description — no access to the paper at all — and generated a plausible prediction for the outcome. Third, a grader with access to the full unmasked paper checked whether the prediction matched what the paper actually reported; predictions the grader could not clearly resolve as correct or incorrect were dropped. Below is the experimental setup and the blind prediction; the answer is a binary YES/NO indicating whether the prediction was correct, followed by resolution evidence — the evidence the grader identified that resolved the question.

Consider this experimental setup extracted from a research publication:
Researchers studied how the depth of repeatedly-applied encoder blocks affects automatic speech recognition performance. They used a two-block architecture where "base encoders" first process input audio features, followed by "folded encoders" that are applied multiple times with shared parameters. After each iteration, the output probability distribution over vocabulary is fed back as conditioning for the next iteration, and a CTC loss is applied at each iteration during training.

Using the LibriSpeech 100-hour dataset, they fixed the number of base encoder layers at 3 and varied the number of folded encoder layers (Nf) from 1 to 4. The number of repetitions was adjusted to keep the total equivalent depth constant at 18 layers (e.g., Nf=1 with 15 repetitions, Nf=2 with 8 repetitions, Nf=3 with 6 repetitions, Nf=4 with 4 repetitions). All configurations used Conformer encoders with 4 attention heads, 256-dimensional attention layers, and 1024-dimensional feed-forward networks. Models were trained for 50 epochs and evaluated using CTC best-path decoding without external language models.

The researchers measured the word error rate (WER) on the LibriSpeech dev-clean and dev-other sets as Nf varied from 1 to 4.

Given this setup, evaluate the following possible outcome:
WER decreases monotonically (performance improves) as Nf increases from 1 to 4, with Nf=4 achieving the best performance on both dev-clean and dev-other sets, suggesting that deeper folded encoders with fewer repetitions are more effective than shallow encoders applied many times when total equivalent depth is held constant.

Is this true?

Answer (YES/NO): NO